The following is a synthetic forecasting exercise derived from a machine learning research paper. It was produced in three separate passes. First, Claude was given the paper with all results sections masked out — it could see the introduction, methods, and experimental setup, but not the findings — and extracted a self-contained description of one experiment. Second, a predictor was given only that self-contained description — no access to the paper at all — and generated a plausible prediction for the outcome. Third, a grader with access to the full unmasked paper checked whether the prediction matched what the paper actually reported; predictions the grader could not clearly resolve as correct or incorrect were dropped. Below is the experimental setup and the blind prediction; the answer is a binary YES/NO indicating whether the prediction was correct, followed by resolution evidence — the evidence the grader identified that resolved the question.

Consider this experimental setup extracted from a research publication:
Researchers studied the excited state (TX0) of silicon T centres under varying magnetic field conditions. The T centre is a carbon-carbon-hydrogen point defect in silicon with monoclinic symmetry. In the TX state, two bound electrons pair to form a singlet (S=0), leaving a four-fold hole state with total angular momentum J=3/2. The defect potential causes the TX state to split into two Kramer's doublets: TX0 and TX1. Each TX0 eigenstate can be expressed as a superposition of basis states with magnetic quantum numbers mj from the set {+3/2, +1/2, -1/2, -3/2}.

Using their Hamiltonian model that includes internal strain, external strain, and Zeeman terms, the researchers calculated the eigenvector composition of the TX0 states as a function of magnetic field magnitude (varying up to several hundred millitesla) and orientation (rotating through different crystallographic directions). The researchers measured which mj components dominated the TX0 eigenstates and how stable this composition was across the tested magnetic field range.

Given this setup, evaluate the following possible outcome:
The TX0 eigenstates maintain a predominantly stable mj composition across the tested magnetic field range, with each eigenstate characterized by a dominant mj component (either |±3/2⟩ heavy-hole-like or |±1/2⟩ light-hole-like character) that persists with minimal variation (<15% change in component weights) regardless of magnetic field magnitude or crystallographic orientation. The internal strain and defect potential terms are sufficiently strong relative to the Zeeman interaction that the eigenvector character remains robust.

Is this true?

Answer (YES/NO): YES